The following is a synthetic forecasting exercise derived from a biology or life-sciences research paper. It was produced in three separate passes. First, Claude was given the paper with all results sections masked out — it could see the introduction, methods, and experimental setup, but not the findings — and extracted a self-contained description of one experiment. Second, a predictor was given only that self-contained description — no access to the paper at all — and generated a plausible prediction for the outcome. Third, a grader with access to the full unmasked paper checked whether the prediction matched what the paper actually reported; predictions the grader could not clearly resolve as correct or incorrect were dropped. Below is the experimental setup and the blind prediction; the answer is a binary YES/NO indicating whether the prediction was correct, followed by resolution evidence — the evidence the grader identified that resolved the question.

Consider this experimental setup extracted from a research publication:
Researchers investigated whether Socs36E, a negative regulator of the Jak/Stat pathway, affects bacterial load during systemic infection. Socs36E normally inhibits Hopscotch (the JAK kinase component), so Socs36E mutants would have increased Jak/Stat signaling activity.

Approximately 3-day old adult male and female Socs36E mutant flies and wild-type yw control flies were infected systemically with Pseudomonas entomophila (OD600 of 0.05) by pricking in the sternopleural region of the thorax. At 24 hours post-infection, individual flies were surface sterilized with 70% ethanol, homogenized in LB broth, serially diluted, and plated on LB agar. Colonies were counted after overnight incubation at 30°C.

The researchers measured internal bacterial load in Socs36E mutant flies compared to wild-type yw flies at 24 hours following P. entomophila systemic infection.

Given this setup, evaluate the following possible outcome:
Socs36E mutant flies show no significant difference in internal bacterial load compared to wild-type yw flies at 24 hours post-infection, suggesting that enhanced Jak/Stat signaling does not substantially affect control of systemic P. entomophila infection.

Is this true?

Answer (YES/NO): YES